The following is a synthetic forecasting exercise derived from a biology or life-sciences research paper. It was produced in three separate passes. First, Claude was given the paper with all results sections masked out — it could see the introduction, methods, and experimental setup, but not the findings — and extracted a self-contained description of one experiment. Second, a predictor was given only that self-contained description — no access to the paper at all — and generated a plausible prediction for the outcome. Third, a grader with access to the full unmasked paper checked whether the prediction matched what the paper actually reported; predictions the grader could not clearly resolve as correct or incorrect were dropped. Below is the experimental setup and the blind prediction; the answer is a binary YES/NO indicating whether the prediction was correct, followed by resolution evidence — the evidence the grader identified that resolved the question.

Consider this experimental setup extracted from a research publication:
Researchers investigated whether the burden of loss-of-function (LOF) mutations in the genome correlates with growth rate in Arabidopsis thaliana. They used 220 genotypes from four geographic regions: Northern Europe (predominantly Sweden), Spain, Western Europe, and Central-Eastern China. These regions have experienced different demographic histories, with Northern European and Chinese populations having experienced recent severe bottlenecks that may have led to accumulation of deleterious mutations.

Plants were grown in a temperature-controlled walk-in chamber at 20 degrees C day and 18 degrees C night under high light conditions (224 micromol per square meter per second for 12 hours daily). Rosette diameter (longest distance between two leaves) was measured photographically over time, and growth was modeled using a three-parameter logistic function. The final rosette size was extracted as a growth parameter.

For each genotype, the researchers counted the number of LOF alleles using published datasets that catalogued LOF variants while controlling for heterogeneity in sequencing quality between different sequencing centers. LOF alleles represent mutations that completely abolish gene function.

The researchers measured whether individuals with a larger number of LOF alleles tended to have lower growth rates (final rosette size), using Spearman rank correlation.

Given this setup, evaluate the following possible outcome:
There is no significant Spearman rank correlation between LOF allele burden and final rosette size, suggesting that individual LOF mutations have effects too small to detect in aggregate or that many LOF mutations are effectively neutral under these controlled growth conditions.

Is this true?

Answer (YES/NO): YES